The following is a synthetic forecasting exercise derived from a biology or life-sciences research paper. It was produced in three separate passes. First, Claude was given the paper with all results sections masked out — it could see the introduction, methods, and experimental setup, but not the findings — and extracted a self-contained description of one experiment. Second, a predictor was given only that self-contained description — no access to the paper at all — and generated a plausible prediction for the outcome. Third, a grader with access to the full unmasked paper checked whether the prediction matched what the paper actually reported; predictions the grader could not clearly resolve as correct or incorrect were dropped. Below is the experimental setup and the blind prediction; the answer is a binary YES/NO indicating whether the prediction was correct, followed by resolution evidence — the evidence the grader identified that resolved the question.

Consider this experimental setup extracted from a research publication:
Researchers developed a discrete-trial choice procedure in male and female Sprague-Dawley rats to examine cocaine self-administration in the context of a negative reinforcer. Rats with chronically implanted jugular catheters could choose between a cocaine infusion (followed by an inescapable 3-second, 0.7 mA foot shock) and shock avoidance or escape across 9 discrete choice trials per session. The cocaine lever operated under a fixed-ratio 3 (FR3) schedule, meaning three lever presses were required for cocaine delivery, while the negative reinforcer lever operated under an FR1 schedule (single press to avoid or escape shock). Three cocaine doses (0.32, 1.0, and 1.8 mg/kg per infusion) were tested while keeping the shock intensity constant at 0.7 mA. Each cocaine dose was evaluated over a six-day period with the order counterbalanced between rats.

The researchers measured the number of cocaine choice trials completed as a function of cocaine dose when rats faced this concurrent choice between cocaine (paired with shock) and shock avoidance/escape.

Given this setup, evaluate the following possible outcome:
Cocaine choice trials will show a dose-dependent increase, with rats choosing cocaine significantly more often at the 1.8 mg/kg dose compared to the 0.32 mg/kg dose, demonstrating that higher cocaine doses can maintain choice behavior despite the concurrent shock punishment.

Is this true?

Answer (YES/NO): NO